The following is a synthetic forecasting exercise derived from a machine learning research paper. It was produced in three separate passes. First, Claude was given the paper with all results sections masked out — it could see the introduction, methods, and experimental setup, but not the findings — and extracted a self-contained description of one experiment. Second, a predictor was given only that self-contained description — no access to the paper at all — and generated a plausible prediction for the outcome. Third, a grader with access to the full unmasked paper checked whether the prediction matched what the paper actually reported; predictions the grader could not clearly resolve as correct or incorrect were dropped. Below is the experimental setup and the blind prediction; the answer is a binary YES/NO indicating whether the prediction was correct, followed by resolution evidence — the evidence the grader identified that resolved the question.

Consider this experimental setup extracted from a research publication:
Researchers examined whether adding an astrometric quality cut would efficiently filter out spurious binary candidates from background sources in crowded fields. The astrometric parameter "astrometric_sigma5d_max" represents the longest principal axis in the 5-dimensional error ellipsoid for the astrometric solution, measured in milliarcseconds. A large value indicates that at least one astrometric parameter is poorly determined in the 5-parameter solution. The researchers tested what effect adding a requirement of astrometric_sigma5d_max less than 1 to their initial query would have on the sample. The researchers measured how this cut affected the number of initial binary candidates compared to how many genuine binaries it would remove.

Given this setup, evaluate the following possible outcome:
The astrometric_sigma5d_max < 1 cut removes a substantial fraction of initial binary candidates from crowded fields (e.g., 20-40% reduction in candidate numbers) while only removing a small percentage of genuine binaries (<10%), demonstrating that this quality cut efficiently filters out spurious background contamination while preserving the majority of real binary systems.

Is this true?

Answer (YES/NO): NO